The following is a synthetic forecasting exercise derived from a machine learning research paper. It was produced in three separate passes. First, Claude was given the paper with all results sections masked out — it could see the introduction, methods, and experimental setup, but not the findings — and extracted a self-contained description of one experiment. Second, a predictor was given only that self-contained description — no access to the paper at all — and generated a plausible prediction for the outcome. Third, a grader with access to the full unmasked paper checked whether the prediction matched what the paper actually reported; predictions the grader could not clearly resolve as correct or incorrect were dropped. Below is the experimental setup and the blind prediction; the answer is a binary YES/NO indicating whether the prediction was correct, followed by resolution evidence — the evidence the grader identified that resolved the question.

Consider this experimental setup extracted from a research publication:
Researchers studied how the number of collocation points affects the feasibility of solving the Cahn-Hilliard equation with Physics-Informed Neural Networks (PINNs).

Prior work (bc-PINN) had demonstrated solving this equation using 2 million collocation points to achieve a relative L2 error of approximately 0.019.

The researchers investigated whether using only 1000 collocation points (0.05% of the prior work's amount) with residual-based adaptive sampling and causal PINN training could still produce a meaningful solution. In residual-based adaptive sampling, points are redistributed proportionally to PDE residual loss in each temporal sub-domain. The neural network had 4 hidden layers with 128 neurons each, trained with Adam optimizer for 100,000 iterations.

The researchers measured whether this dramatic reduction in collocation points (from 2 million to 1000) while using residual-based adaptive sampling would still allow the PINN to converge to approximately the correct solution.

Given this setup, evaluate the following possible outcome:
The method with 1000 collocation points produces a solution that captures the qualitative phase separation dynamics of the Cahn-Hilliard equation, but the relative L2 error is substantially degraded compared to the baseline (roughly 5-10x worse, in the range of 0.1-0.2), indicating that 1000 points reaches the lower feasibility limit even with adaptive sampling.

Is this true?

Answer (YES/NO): NO